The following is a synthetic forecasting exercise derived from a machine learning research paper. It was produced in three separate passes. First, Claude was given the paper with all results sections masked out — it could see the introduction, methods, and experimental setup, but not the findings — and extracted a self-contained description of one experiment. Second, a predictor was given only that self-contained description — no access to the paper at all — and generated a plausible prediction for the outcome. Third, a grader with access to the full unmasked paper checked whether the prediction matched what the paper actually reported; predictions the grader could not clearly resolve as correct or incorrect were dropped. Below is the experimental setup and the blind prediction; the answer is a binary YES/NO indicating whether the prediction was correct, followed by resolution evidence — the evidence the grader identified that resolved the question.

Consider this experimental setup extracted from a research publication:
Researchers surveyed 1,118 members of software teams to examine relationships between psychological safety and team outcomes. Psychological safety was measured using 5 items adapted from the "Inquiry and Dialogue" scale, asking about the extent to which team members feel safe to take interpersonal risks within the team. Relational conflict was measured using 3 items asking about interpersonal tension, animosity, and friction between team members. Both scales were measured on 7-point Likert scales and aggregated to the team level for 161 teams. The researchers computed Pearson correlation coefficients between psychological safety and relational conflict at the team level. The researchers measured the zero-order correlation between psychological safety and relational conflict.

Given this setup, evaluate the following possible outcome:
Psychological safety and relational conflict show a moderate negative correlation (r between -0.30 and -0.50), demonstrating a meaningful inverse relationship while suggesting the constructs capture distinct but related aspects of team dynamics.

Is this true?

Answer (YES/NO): NO